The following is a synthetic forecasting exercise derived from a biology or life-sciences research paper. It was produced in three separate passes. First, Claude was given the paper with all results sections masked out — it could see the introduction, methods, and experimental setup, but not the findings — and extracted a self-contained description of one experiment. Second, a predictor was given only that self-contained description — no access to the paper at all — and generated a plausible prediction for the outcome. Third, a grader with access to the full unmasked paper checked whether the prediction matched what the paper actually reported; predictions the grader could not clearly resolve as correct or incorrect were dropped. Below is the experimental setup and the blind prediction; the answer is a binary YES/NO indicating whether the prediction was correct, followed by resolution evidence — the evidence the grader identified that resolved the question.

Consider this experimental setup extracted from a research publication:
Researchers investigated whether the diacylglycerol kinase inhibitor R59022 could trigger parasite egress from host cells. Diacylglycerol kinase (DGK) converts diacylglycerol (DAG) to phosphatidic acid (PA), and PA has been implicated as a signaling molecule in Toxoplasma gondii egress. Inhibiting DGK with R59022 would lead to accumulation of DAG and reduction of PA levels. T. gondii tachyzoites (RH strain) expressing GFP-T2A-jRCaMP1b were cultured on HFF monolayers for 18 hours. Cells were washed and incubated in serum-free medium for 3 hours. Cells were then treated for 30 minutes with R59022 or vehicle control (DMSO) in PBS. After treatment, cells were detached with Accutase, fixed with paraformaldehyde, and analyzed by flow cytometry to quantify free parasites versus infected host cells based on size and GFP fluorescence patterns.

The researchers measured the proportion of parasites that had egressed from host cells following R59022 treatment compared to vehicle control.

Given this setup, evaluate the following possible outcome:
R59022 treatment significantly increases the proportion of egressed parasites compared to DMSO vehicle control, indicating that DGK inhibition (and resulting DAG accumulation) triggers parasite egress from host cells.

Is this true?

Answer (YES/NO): NO